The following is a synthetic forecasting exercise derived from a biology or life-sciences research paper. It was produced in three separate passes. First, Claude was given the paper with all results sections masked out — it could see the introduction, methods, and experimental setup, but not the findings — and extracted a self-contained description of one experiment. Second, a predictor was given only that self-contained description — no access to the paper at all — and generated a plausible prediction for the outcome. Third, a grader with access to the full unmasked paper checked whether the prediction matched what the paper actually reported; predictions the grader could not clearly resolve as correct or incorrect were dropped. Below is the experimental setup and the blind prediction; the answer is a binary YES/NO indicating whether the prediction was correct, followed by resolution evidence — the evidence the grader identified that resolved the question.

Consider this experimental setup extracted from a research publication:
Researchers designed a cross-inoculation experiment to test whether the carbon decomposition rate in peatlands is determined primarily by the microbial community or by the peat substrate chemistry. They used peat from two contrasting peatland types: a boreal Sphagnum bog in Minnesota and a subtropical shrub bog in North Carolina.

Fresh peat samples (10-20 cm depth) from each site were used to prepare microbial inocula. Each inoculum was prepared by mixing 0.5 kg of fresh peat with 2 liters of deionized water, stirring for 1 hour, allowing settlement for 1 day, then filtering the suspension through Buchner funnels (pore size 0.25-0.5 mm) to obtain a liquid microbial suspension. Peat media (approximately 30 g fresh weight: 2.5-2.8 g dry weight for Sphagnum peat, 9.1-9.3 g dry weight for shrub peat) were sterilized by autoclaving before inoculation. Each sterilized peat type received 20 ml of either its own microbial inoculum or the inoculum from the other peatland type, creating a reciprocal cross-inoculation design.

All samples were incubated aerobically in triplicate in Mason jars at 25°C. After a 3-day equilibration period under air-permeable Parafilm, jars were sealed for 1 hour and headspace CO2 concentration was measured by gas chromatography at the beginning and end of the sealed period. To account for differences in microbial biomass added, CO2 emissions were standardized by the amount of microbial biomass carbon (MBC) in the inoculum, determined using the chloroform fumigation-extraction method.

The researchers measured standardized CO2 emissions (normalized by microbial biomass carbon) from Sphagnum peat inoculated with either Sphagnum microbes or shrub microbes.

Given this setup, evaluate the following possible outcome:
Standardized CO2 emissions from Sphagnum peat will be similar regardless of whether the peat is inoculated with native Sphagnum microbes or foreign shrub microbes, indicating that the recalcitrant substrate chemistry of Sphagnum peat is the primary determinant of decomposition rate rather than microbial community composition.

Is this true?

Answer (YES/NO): NO